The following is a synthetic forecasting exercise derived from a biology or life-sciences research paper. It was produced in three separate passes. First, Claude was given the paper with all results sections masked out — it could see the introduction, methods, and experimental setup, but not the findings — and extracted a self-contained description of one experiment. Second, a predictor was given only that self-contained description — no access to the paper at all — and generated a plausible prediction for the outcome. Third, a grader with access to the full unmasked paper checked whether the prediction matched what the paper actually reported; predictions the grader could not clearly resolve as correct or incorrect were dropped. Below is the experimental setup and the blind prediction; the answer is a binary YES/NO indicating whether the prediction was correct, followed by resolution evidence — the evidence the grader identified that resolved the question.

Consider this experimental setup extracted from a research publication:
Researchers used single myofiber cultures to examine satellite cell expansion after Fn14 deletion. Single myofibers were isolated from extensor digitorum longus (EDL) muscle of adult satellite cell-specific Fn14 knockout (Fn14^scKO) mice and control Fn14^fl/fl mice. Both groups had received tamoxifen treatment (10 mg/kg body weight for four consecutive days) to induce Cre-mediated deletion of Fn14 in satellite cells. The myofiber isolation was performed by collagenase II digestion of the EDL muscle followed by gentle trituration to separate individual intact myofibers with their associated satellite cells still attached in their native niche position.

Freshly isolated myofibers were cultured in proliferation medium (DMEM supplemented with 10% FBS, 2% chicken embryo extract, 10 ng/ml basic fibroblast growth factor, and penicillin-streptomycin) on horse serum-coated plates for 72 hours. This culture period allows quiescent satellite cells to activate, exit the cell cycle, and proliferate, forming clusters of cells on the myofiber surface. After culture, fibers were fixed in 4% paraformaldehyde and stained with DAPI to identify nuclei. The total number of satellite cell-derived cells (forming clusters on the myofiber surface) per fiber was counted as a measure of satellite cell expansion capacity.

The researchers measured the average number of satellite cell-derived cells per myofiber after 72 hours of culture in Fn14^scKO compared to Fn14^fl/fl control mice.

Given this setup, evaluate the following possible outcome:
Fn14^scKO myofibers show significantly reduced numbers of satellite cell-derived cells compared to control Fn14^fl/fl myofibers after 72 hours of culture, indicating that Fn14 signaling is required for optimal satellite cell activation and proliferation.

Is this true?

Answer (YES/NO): YES